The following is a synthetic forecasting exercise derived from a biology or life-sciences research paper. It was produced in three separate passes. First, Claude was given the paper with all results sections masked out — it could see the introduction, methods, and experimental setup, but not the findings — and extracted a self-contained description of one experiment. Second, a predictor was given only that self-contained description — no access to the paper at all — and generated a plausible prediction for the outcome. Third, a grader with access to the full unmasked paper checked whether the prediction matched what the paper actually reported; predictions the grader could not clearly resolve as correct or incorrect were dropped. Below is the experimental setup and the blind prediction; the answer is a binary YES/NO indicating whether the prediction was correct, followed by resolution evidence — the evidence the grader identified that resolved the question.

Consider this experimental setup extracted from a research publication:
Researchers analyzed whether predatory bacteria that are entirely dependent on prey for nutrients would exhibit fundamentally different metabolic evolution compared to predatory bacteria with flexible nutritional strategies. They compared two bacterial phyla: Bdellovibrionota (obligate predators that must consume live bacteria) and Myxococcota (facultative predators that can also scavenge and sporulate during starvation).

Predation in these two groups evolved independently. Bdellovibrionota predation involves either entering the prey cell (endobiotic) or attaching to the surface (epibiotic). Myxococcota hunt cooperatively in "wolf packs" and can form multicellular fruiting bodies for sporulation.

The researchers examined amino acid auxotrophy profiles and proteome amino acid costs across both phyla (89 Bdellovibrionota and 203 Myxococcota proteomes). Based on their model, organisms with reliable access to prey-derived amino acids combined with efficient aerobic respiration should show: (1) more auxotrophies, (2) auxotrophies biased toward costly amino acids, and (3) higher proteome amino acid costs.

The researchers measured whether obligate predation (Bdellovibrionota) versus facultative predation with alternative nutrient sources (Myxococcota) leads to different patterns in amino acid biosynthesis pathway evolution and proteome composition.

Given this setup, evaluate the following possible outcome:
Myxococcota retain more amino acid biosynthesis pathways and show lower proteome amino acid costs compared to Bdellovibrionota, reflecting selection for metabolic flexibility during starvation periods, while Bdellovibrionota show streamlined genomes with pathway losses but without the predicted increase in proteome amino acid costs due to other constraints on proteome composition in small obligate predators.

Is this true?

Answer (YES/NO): NO